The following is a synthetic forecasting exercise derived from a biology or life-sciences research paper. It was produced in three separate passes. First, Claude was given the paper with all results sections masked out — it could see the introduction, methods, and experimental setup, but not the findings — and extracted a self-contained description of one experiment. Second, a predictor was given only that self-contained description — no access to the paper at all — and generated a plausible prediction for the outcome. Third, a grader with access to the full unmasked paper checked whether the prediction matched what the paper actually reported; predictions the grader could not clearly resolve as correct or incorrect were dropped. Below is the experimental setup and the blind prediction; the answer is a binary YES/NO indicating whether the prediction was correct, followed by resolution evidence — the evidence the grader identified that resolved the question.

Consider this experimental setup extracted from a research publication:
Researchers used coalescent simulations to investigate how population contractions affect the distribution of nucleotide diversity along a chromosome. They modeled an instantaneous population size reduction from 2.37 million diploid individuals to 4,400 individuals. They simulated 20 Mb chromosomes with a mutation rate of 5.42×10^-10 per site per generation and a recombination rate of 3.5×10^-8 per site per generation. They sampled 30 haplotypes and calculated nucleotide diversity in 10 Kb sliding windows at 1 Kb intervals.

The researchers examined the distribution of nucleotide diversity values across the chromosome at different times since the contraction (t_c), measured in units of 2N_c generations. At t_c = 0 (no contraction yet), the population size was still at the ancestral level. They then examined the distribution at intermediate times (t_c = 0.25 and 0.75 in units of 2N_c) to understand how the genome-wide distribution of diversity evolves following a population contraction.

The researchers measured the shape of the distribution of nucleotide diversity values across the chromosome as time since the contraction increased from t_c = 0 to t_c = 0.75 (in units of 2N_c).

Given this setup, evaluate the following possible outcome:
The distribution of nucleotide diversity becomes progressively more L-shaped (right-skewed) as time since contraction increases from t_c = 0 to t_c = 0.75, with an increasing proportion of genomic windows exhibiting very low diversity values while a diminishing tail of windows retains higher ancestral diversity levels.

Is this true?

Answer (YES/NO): NO